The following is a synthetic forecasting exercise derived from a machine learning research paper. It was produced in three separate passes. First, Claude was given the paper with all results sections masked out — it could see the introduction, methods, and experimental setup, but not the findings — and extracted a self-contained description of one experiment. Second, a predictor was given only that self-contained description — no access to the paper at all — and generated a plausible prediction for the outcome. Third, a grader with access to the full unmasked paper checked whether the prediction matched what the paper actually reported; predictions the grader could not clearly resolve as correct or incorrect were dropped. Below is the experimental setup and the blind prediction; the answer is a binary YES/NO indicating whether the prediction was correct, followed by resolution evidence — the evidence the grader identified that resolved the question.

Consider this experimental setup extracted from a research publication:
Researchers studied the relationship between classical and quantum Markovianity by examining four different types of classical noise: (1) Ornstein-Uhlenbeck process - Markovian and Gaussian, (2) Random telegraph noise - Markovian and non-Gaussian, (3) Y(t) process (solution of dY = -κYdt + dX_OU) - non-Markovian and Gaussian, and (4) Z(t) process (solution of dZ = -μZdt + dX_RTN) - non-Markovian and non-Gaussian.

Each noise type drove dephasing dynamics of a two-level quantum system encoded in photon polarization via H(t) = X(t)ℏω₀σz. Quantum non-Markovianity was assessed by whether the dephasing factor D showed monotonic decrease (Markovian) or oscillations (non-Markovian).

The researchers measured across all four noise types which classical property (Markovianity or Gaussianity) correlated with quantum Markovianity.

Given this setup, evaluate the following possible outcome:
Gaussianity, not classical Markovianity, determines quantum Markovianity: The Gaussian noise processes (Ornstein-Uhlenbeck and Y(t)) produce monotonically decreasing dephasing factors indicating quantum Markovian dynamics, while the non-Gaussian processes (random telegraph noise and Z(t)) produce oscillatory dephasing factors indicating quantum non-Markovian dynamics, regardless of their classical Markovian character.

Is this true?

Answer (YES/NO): NO